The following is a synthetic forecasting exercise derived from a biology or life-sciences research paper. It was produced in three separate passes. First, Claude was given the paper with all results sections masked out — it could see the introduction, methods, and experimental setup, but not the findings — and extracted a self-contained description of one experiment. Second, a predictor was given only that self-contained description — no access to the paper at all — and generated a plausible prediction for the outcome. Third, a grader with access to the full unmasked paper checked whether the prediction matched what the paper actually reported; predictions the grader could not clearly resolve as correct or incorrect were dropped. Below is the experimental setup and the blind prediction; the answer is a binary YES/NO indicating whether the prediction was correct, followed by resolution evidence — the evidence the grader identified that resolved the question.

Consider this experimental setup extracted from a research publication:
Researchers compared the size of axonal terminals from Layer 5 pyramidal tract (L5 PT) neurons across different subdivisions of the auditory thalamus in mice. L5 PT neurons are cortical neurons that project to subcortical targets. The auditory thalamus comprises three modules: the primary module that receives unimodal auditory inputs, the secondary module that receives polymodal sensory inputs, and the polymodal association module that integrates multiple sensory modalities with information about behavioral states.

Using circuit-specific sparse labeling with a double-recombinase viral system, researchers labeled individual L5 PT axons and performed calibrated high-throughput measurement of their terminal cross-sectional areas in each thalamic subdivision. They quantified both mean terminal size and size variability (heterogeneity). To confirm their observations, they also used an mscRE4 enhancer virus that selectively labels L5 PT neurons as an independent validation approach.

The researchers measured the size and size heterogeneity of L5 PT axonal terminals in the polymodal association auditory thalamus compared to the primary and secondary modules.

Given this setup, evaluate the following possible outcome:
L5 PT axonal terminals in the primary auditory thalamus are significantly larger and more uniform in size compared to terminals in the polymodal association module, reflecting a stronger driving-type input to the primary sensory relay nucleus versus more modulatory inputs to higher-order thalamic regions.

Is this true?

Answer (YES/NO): NO